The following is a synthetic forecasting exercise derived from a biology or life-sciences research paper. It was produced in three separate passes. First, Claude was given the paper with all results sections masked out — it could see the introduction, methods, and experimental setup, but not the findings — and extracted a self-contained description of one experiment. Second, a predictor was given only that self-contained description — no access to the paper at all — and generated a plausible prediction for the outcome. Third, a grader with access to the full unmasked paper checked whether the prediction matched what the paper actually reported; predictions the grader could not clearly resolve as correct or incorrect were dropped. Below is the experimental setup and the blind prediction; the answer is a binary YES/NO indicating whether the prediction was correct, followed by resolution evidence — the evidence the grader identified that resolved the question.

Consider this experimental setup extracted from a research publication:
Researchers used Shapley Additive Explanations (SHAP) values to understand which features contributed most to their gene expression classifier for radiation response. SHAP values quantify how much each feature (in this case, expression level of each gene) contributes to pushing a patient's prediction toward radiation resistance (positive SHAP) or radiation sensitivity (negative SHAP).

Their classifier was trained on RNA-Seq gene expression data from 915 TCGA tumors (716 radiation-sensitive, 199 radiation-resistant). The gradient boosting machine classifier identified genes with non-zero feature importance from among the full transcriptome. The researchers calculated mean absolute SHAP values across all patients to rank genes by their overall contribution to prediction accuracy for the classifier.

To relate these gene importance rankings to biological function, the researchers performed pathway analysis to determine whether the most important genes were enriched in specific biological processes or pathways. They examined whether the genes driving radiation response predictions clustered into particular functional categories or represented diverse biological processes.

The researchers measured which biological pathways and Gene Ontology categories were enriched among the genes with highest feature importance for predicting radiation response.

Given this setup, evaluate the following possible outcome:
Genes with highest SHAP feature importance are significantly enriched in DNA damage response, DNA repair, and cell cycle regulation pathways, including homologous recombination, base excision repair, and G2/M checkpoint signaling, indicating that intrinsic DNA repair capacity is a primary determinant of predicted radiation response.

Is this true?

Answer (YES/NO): NO